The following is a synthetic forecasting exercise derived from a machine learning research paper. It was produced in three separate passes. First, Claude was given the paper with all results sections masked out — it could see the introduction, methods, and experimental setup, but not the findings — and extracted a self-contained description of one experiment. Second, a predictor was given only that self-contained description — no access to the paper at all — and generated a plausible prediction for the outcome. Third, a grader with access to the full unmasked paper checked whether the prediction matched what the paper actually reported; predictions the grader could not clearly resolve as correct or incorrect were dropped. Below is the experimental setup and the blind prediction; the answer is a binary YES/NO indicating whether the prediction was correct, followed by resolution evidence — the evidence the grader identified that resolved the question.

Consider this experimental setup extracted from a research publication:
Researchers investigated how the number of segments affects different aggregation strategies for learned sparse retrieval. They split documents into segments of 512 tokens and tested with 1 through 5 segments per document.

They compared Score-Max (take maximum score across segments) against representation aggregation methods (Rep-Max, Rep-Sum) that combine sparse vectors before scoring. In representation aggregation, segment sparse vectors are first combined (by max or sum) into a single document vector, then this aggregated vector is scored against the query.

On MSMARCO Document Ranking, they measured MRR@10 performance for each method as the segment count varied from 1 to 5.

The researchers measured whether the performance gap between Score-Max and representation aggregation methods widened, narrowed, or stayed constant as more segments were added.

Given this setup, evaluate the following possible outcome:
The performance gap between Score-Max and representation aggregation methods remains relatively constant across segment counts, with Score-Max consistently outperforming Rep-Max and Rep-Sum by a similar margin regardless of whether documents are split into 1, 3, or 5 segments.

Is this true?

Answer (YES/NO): NO